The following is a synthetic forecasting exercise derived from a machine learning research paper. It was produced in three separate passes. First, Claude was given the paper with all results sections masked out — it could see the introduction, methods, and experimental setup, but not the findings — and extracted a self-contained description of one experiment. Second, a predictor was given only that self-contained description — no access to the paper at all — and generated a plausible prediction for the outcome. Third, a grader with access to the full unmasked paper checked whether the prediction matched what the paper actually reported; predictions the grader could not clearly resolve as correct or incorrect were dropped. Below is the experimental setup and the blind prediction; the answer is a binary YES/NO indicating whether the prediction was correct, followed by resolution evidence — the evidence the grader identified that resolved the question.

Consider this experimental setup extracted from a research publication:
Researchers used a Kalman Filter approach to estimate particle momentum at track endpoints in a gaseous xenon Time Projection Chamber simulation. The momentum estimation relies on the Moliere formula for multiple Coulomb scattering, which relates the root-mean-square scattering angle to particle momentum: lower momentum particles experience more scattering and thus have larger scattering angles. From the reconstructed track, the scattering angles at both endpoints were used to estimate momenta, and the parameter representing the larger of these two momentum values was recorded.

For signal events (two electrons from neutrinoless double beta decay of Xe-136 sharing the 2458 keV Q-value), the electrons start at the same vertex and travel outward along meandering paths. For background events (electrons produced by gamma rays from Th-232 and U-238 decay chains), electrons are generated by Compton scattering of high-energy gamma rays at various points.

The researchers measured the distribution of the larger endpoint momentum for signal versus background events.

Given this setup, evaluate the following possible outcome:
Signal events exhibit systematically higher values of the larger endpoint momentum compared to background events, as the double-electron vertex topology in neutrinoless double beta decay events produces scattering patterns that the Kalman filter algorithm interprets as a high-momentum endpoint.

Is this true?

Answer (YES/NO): NO